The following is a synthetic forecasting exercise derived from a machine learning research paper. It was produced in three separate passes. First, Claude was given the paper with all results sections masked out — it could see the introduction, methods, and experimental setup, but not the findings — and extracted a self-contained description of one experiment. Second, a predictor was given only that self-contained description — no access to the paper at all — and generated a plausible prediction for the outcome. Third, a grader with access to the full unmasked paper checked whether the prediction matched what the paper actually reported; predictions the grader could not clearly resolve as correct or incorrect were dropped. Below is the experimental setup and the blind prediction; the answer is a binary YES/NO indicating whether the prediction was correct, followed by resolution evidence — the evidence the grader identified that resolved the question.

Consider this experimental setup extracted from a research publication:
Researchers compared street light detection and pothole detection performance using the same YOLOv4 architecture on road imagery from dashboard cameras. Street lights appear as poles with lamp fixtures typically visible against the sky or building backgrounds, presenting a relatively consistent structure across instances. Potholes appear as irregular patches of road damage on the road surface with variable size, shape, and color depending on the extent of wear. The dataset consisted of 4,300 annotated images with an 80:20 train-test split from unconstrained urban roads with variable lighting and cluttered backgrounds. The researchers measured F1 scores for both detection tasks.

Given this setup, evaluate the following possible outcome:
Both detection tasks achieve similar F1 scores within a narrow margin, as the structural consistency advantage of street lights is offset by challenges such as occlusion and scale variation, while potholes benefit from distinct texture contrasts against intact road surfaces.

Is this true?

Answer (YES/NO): NO